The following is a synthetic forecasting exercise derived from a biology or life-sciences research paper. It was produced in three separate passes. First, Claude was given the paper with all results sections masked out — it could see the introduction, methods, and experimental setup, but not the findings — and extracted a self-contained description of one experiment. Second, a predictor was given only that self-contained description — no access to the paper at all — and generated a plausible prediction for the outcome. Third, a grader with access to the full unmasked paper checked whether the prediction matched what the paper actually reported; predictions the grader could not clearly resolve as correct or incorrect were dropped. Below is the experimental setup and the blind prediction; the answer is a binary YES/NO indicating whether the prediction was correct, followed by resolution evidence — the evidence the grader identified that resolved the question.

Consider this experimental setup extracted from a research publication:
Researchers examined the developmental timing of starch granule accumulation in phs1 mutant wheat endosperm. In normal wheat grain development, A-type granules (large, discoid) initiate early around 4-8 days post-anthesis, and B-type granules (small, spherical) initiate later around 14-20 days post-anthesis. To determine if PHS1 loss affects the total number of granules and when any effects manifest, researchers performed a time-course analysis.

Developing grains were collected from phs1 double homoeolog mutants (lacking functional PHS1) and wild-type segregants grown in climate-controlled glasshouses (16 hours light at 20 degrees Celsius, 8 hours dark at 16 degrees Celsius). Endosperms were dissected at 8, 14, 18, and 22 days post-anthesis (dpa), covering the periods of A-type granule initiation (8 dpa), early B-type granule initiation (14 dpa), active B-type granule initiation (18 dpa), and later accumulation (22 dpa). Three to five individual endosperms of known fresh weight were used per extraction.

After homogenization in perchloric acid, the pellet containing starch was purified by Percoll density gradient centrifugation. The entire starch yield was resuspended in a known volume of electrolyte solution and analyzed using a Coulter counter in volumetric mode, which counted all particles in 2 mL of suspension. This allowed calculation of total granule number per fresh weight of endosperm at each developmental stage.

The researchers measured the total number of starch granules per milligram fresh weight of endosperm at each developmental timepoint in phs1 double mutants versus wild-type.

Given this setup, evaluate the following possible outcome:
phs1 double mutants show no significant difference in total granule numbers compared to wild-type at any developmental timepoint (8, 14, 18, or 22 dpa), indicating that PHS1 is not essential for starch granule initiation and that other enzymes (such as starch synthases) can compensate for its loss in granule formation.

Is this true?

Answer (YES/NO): NO